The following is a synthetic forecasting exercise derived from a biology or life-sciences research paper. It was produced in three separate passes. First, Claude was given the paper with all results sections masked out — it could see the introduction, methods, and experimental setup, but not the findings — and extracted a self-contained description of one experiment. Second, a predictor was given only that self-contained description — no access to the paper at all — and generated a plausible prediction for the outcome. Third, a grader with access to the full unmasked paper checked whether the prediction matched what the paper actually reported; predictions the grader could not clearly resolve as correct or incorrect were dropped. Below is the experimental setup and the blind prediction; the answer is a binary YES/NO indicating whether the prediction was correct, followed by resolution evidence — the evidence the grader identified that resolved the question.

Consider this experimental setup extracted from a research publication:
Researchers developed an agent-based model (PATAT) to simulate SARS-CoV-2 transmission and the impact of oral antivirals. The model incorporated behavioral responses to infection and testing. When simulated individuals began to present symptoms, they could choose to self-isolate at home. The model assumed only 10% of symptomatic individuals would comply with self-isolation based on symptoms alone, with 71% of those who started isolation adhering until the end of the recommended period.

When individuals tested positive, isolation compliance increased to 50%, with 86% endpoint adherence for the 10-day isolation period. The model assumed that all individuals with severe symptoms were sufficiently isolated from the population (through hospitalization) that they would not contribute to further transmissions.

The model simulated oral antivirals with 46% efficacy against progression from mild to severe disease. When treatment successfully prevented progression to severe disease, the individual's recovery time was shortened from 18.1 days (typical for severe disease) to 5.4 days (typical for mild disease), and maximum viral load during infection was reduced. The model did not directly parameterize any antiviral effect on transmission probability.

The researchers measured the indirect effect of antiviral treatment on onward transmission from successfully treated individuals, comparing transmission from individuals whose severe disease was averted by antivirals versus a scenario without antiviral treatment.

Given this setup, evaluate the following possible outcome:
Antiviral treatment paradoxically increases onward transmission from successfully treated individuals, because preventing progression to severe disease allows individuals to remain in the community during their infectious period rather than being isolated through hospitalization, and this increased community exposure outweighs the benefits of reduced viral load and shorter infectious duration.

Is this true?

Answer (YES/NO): NO